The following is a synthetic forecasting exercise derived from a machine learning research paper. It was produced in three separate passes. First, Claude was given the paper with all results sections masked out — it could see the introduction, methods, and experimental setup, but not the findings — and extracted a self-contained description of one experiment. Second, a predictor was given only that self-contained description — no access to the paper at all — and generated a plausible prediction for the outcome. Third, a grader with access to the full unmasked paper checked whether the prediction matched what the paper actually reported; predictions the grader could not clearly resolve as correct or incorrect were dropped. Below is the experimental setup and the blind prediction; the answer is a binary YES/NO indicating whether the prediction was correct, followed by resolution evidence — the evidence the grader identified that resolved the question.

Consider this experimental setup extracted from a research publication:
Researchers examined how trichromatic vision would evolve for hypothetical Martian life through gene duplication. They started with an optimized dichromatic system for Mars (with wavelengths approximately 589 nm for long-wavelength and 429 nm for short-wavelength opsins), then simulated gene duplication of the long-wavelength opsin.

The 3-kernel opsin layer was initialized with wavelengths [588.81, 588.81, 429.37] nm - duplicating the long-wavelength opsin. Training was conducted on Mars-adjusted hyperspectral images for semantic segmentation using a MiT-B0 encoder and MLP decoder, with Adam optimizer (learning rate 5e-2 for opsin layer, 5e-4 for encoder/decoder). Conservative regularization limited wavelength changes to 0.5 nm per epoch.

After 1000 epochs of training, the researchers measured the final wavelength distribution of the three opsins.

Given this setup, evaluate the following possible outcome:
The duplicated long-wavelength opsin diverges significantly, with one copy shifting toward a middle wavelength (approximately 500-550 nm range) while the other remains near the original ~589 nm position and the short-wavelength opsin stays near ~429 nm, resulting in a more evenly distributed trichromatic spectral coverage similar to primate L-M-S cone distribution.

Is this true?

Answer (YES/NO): NO